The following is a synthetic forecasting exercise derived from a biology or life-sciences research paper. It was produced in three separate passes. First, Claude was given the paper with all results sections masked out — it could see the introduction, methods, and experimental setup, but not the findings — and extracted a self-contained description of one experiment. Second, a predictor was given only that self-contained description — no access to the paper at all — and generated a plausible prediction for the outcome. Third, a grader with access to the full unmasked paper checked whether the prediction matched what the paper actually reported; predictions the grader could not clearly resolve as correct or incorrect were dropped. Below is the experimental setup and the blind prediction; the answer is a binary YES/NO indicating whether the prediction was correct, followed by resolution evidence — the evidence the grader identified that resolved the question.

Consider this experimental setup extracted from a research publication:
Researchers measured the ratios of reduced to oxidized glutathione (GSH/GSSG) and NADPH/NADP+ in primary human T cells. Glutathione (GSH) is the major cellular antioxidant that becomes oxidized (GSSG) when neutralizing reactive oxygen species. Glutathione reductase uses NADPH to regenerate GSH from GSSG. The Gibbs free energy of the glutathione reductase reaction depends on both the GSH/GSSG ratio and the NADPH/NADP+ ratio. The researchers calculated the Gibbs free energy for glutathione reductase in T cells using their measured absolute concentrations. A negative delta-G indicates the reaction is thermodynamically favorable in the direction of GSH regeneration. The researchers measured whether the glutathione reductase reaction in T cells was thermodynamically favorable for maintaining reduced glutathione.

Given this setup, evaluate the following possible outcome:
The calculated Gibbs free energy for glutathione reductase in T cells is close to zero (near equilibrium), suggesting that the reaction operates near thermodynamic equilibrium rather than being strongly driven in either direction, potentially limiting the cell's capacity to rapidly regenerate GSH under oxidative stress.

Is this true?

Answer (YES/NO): NO